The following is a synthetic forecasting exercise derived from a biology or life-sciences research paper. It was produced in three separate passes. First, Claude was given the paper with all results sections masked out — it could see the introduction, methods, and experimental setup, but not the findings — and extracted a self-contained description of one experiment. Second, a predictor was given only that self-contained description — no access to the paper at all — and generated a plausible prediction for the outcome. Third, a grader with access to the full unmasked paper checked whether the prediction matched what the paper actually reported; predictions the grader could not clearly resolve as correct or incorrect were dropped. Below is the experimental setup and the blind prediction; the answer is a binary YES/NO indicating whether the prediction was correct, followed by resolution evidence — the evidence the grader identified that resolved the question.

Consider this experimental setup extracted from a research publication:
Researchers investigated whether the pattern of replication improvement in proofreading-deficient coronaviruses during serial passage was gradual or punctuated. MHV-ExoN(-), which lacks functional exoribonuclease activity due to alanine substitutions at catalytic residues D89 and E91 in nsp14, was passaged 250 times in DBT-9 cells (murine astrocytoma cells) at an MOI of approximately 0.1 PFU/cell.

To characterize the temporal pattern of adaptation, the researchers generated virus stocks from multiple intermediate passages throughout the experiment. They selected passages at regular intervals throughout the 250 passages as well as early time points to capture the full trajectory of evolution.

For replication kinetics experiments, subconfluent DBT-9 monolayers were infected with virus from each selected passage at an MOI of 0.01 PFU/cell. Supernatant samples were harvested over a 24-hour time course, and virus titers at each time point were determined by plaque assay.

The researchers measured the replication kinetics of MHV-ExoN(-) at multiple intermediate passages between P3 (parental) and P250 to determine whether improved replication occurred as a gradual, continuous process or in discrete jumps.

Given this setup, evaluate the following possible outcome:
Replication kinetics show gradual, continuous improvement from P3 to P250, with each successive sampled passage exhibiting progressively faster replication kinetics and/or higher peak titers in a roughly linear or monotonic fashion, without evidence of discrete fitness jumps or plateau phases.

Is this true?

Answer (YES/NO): NO